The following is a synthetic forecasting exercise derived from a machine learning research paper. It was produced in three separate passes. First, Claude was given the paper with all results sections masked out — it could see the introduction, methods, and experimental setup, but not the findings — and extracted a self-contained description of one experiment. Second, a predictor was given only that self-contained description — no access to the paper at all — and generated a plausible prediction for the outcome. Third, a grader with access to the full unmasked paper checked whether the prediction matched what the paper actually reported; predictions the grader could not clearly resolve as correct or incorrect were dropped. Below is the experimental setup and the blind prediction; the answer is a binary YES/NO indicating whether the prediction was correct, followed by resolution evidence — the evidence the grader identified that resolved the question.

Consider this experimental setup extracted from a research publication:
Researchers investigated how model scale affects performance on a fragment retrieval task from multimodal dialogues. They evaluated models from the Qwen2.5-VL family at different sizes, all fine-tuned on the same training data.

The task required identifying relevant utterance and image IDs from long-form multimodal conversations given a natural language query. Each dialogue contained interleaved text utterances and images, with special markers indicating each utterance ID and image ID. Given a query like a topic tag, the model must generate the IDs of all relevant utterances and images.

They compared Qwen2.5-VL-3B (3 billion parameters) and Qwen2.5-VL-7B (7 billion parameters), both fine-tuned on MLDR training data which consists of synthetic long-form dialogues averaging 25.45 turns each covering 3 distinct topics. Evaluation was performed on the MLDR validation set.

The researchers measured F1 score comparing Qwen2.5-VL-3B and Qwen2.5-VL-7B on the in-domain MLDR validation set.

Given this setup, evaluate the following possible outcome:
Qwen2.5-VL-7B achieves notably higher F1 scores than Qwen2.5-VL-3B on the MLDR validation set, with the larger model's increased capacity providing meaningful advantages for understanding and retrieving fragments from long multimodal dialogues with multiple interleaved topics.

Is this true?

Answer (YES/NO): NO